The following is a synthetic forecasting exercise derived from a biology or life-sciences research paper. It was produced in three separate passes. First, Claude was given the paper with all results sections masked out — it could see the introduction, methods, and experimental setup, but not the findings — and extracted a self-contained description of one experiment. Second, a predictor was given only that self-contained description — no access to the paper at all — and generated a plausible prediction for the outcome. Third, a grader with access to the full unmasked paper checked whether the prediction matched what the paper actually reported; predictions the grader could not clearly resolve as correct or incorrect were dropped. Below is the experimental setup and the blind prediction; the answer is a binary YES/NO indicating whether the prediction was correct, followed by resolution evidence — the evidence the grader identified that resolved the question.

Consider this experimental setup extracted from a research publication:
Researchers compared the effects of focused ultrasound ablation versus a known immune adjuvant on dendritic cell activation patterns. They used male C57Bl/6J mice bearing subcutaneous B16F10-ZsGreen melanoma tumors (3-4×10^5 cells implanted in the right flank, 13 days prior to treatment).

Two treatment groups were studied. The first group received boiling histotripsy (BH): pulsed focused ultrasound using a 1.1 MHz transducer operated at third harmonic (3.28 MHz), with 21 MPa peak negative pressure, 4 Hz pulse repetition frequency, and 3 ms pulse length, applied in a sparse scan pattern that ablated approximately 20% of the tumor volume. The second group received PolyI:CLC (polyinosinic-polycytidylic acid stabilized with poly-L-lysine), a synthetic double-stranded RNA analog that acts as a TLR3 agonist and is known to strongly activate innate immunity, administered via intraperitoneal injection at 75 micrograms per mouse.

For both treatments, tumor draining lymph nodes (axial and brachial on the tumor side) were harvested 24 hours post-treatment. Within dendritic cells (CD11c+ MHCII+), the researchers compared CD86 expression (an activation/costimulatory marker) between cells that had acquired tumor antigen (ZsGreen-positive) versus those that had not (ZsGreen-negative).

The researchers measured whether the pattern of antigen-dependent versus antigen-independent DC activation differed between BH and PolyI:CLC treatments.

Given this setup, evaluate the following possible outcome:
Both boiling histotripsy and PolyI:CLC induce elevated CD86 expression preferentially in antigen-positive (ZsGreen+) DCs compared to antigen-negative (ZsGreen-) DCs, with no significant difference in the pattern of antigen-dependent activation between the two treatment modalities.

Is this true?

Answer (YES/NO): YES